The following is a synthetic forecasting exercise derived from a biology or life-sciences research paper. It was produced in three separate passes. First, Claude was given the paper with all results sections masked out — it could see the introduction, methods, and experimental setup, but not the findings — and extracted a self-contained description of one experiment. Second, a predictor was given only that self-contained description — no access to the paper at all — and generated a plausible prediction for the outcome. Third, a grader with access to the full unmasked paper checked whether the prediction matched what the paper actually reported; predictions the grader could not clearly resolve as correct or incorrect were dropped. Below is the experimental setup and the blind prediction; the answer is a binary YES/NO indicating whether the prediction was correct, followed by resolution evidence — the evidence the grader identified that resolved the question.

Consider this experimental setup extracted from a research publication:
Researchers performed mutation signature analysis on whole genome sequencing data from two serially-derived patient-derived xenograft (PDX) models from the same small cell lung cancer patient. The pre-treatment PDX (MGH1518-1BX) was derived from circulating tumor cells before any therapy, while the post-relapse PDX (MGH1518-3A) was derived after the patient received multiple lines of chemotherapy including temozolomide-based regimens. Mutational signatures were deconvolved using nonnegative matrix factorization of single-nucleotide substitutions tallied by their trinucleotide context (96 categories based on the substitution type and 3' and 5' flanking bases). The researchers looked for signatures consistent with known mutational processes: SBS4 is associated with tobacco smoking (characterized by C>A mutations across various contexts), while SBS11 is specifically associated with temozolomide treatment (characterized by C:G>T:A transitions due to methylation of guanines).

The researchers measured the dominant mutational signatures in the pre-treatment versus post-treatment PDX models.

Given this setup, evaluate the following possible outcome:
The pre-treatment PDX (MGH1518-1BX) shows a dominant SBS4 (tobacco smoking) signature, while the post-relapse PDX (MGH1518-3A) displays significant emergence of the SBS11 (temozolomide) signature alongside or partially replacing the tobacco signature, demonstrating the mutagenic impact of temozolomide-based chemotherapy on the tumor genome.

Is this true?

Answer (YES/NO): YES